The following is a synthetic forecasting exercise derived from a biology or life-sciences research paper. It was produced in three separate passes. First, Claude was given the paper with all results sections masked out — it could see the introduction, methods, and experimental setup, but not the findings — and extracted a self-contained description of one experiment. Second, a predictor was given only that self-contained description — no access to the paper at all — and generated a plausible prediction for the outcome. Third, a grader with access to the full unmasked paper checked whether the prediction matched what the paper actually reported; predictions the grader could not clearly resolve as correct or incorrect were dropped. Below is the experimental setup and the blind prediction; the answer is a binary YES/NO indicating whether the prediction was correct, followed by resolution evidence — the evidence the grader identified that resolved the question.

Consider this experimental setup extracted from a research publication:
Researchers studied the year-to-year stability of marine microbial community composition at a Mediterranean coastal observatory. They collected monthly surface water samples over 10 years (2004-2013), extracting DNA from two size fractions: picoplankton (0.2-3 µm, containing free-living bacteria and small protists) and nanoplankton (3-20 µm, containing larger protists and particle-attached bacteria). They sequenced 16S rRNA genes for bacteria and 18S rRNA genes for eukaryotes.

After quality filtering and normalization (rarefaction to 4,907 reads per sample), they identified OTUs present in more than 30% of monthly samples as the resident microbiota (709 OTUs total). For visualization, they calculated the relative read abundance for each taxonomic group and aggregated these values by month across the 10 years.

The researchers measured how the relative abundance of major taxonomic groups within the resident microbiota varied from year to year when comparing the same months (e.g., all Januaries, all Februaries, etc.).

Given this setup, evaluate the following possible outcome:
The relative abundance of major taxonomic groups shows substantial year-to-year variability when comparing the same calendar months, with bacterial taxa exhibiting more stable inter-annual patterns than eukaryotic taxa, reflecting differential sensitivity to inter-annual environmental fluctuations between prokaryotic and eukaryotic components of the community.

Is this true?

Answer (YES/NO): NO